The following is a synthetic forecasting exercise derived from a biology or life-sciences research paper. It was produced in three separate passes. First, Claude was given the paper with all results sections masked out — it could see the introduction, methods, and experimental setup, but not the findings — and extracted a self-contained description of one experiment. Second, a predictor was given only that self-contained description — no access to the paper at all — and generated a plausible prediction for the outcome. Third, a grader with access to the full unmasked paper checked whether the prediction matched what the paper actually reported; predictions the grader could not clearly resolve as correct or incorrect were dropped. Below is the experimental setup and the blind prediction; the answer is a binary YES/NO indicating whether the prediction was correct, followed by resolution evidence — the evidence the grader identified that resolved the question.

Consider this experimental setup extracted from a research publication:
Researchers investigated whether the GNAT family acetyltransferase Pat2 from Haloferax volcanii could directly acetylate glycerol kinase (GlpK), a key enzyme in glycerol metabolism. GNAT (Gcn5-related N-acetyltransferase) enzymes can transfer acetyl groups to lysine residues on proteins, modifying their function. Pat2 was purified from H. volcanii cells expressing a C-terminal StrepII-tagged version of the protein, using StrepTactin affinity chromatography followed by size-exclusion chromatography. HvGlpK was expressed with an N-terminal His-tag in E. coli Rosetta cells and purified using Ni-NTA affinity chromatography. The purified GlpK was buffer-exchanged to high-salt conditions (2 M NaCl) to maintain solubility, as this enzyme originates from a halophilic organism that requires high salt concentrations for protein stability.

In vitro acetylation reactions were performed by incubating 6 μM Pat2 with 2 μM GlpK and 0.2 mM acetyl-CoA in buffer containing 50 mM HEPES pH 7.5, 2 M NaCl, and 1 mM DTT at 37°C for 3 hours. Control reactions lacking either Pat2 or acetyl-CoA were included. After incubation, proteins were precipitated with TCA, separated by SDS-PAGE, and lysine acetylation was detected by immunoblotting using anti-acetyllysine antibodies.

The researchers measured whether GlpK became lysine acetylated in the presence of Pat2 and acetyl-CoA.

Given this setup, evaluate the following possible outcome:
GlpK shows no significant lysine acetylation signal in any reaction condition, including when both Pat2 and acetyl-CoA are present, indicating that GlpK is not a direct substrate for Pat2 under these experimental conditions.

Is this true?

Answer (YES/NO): NO